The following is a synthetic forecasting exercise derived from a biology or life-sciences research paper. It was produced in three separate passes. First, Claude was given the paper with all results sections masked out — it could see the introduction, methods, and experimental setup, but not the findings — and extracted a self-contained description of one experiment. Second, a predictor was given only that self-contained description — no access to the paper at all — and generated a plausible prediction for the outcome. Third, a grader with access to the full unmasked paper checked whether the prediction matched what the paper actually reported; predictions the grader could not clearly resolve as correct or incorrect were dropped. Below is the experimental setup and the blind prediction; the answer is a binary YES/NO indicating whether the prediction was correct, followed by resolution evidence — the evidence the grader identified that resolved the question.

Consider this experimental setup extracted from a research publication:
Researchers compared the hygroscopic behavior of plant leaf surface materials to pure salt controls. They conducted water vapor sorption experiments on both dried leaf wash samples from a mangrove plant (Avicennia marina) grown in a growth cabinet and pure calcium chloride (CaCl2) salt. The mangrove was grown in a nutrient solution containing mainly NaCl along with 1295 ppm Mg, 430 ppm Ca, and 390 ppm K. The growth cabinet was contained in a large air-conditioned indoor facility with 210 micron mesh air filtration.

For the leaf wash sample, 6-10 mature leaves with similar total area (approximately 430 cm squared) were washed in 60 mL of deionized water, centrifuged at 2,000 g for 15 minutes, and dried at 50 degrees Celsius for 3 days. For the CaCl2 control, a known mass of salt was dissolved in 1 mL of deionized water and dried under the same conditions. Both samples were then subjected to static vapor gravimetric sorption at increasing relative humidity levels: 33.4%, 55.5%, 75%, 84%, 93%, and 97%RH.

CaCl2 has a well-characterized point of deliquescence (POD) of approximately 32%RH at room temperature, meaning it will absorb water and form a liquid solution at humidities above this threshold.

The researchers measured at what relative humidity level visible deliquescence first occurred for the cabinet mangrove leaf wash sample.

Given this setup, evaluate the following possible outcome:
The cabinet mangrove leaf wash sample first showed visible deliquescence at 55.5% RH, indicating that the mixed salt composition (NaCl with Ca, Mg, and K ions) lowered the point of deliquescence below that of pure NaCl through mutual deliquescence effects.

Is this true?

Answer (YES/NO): NO